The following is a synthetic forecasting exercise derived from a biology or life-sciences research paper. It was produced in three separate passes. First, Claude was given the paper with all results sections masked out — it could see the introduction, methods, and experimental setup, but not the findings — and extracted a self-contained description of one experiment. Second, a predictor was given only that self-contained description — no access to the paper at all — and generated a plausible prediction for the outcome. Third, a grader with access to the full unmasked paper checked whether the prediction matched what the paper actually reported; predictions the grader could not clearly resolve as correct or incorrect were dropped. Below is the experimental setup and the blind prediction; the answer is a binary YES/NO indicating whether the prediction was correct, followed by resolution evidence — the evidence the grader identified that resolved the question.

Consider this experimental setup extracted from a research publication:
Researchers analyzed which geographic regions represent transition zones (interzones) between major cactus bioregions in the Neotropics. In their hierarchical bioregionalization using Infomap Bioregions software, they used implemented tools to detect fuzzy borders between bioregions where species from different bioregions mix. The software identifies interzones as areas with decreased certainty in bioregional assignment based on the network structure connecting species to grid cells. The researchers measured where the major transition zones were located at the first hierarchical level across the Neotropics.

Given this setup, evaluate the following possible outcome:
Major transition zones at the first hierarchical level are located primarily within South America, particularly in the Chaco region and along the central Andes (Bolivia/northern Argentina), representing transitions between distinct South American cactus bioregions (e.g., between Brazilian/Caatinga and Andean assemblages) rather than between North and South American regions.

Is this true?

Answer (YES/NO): NO